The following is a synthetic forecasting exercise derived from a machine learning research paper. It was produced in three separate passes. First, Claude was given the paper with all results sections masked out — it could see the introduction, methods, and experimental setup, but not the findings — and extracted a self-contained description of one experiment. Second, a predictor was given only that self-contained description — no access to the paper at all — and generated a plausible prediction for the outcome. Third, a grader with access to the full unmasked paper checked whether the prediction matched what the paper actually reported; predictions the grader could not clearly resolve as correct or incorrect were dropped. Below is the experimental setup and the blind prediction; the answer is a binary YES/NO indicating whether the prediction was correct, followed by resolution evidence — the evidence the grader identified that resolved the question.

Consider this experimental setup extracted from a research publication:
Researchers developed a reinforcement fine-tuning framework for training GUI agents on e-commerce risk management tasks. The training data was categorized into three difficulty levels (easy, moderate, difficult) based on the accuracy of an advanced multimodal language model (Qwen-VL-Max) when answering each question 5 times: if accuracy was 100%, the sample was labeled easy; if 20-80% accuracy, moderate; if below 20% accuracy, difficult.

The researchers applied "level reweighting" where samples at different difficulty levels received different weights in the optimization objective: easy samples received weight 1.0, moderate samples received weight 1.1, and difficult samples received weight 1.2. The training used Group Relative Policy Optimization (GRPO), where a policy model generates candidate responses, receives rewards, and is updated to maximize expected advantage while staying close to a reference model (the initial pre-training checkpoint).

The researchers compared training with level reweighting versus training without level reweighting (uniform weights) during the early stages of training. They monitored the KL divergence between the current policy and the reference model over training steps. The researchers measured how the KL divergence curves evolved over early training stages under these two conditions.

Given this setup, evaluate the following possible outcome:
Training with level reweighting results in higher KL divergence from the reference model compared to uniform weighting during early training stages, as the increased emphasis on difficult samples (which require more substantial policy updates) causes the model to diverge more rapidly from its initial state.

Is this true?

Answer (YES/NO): YES